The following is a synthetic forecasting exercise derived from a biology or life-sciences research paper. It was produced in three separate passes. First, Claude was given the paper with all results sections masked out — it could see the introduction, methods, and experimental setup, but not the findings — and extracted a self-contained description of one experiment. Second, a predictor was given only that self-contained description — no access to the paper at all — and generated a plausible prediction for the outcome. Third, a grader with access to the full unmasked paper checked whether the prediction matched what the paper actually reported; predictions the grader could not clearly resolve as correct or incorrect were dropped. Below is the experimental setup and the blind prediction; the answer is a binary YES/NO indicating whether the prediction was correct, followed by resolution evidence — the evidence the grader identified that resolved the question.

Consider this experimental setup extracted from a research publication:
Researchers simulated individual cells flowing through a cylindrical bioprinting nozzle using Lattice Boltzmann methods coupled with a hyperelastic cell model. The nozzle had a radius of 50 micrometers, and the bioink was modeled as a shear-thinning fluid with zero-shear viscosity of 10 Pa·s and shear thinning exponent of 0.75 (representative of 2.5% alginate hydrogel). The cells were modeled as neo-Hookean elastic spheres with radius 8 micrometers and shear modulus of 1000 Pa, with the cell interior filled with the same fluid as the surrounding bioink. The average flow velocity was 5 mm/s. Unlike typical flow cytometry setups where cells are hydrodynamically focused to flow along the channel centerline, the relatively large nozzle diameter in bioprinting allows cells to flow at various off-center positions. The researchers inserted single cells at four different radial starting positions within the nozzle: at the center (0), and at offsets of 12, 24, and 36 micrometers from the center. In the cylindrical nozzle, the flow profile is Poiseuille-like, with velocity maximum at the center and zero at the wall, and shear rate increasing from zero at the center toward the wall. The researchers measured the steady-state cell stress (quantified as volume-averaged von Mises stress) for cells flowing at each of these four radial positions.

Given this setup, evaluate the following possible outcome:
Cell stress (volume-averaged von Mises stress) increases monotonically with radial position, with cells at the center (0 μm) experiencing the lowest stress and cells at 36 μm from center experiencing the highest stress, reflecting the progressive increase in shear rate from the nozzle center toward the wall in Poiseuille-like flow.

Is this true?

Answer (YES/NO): YES